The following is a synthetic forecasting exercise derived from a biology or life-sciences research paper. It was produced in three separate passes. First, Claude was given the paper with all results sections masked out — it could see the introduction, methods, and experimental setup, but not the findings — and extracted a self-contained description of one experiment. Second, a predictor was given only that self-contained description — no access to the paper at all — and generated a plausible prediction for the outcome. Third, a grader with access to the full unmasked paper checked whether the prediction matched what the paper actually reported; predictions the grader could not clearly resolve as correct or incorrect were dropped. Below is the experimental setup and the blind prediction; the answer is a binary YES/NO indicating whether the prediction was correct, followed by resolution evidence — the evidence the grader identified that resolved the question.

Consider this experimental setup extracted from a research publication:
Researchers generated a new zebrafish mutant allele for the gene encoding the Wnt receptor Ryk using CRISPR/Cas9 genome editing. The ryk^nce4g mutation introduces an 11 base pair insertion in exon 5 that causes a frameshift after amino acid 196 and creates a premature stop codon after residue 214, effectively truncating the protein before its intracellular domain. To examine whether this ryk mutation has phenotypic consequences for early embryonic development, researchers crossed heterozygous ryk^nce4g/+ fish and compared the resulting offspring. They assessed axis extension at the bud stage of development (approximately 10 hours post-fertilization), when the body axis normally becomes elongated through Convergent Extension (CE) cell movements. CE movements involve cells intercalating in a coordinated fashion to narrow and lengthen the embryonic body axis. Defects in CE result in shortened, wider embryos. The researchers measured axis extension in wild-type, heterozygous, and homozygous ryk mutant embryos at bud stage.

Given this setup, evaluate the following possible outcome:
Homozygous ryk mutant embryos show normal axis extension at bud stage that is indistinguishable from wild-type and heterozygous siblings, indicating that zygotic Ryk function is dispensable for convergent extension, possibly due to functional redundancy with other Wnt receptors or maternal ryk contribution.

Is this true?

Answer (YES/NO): YES